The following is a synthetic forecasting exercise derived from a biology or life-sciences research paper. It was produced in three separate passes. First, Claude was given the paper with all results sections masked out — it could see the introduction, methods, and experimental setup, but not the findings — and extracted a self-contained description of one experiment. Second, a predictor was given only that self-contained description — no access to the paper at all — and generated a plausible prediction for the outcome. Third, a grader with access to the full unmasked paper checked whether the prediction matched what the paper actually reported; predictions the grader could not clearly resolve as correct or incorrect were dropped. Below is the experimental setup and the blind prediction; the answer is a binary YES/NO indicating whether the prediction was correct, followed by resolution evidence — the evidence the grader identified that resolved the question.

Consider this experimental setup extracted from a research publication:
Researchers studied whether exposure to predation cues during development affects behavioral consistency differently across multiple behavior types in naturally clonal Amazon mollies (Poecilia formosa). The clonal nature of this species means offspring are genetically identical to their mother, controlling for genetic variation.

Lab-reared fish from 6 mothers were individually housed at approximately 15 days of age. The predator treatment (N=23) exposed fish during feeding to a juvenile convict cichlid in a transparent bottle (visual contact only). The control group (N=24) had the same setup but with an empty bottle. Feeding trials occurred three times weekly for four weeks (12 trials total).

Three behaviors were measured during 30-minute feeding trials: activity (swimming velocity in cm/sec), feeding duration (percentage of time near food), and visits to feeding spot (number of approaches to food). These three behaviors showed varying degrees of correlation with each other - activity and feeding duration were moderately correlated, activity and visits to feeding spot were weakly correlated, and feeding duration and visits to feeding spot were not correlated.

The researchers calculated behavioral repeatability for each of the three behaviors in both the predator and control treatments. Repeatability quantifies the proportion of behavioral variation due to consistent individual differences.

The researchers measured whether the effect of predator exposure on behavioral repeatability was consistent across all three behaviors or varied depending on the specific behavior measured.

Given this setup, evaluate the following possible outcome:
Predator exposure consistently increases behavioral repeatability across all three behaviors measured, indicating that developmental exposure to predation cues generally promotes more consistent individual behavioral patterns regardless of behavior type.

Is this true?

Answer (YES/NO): NO